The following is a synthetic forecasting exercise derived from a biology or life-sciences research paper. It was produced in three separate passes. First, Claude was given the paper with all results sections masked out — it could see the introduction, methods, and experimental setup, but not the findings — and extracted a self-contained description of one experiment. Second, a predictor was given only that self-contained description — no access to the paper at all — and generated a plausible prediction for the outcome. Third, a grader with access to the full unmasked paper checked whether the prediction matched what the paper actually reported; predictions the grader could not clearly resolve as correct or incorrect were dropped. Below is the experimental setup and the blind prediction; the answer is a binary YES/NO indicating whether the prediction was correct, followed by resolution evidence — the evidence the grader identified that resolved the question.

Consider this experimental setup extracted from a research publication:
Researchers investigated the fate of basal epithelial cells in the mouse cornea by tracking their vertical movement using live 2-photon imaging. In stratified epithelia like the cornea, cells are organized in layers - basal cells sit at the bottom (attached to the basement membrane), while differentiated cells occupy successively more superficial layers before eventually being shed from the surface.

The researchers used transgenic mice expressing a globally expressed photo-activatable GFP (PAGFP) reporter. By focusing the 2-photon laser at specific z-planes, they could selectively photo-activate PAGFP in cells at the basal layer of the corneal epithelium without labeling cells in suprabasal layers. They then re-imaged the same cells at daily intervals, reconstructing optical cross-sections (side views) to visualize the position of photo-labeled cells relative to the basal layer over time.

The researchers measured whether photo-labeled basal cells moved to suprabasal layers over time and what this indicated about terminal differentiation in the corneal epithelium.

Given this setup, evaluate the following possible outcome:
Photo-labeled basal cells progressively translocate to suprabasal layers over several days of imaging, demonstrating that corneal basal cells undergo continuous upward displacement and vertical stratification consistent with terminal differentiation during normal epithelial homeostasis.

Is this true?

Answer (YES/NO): YES